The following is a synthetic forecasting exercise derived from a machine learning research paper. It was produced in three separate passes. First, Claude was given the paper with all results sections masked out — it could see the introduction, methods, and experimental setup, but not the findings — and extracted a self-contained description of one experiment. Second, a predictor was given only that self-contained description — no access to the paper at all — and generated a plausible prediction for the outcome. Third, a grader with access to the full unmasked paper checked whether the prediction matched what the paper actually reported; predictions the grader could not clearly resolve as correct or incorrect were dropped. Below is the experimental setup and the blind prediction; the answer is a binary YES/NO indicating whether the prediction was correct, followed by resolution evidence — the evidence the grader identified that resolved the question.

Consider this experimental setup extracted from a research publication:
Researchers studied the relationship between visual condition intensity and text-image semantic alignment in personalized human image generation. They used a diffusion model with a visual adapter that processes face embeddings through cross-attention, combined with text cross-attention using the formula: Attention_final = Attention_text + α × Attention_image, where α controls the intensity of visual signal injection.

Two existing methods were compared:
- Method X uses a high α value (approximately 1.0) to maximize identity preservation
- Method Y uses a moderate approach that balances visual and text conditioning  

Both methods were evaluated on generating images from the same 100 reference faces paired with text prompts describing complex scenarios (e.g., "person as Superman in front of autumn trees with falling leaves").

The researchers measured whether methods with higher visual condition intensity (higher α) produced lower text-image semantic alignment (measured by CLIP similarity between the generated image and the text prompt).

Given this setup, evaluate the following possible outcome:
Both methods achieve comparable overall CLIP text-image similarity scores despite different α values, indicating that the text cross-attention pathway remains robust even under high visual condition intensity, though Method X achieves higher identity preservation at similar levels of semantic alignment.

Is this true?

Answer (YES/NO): NO